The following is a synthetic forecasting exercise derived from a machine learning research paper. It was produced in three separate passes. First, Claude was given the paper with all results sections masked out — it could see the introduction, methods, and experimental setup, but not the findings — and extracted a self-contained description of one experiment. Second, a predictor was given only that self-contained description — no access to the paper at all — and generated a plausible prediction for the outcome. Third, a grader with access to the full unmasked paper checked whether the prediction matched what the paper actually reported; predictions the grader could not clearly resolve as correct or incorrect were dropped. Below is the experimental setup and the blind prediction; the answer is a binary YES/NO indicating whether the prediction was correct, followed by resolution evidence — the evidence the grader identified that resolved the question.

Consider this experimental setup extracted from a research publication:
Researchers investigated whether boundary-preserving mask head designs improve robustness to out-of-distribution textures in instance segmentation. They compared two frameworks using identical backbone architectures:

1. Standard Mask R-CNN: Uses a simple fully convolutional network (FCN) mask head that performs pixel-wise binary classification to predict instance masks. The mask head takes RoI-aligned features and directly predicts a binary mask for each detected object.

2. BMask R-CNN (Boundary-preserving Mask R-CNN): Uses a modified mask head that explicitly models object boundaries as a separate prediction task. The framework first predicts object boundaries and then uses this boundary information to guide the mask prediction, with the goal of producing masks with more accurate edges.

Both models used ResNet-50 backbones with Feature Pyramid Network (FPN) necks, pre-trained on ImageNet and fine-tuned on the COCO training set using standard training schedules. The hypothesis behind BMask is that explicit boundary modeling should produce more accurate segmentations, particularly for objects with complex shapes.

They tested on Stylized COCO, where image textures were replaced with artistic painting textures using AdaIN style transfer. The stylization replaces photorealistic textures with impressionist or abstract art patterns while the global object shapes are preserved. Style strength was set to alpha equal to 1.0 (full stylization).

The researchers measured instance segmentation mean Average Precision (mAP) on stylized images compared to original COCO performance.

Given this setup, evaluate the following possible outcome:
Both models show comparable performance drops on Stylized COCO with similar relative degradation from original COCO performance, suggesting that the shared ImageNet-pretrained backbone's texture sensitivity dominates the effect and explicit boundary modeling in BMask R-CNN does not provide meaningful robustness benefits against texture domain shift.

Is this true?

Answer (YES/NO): YES